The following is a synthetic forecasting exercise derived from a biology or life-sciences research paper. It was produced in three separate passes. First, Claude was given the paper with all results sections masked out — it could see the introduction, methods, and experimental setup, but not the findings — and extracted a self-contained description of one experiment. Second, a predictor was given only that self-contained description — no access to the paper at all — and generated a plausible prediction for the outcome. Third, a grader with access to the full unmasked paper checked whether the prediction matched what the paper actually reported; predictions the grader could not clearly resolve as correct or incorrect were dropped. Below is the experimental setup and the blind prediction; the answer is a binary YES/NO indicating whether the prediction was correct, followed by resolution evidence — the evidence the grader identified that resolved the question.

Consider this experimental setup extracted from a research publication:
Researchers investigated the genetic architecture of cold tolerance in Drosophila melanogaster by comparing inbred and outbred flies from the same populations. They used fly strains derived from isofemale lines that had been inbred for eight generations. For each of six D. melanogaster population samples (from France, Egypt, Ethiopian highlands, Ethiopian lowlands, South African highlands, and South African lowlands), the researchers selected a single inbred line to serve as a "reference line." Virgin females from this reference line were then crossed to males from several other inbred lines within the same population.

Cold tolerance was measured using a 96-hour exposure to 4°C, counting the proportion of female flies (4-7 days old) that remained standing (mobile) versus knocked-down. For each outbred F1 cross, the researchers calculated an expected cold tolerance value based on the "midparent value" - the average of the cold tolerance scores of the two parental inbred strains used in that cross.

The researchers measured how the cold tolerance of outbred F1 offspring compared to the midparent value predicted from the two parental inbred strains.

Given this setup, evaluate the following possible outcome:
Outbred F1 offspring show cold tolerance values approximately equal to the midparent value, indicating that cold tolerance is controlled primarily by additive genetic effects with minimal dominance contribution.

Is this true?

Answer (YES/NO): NO